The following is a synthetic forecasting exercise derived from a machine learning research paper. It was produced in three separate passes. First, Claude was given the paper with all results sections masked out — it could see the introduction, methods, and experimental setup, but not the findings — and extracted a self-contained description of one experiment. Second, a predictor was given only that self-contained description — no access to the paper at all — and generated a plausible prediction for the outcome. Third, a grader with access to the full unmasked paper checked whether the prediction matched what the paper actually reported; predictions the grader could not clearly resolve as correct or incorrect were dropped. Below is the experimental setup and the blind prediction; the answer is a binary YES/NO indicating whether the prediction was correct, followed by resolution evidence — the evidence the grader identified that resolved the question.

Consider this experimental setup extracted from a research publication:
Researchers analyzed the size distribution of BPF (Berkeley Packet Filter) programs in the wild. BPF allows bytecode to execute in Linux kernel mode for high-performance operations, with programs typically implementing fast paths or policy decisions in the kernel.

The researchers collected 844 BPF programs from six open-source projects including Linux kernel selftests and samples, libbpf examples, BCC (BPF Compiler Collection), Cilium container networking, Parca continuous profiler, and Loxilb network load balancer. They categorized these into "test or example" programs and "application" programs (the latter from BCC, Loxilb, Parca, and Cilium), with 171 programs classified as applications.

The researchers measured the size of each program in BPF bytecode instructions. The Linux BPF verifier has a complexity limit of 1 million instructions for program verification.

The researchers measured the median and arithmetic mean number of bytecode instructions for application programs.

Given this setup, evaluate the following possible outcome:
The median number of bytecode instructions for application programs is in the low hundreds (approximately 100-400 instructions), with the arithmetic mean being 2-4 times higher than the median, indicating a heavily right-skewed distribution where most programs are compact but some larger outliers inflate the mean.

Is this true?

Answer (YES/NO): NO